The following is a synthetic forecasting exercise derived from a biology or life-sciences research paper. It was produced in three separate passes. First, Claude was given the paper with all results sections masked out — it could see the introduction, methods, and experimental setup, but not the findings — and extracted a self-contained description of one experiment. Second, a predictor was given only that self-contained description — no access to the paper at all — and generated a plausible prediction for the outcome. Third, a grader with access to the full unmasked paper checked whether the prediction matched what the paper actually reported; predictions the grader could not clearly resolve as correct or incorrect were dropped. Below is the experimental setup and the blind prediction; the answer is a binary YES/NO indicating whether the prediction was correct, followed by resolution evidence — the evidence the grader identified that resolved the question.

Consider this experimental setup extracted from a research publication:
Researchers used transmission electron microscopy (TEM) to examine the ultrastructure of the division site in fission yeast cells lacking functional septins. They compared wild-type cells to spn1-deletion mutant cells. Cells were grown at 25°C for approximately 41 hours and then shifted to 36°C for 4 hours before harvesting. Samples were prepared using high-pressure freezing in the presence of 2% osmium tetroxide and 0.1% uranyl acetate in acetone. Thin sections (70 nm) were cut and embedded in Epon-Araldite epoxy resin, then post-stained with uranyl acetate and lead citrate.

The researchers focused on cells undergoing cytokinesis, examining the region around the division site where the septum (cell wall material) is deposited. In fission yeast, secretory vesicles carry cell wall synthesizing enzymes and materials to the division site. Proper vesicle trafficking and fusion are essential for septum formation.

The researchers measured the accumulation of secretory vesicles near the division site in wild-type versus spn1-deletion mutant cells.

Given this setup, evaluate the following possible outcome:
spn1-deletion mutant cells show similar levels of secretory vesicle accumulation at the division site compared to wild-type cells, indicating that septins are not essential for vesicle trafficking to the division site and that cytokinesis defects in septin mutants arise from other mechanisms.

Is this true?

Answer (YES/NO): NO